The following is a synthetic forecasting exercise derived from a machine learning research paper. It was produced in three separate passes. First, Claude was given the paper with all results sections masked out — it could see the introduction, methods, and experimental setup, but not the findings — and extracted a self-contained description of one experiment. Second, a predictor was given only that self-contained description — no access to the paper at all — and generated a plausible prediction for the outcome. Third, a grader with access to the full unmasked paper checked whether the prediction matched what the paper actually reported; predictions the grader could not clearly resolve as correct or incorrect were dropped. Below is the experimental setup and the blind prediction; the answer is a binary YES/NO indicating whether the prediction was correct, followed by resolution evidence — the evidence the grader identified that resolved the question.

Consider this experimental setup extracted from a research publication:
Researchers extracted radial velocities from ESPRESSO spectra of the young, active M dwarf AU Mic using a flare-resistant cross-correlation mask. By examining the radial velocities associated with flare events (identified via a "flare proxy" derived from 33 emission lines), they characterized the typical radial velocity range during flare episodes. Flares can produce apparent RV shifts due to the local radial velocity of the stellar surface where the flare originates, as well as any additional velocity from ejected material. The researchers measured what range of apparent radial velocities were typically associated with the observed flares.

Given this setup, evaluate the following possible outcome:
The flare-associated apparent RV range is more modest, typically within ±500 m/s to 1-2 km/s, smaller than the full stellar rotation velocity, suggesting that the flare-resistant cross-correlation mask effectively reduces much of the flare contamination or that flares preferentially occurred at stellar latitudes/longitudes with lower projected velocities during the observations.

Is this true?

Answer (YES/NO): NO